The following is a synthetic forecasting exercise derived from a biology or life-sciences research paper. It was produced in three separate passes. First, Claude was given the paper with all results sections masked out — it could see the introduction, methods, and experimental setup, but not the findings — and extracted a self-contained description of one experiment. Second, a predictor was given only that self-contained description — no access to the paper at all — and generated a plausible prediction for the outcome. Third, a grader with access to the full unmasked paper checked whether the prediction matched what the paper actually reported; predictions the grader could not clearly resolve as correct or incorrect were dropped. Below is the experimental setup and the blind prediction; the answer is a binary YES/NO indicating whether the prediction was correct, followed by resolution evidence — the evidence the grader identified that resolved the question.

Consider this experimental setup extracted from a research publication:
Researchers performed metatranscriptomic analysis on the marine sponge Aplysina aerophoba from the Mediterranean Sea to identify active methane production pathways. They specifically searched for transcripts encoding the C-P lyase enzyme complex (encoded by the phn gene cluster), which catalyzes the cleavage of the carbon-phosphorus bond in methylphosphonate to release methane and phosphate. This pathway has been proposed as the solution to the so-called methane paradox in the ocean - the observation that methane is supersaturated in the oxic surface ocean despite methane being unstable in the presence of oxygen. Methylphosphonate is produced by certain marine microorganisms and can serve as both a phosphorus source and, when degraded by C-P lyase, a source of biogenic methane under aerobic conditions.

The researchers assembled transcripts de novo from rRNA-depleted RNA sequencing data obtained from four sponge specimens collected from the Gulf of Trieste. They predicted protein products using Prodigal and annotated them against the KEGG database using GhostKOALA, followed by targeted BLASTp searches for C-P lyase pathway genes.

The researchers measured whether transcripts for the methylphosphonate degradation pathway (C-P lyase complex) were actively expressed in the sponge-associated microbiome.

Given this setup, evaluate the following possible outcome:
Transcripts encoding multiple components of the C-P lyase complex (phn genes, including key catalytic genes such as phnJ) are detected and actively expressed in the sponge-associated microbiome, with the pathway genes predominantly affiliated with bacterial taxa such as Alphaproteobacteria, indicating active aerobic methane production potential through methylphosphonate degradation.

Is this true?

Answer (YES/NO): YES